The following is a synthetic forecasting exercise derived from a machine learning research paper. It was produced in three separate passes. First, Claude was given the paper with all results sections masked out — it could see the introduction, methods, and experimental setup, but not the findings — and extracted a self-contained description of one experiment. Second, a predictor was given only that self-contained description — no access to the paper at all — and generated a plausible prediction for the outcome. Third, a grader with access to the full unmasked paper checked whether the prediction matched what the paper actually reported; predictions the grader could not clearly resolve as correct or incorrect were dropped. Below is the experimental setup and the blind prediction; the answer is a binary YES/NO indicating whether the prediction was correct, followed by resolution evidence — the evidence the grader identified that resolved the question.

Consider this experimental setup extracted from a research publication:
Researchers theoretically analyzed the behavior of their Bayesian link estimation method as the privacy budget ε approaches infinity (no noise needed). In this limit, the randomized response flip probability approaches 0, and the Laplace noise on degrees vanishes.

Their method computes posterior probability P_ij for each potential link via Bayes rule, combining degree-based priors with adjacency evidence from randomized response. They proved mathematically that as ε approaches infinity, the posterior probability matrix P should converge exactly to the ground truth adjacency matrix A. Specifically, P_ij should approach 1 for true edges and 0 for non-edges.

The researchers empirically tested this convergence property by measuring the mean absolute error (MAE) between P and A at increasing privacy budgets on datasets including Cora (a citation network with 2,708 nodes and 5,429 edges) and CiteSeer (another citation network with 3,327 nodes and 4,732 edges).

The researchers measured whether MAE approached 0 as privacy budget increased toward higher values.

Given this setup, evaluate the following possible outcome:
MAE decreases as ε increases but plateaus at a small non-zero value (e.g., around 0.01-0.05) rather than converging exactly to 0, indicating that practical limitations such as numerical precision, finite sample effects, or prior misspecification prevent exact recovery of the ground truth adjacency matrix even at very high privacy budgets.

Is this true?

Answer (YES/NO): NO